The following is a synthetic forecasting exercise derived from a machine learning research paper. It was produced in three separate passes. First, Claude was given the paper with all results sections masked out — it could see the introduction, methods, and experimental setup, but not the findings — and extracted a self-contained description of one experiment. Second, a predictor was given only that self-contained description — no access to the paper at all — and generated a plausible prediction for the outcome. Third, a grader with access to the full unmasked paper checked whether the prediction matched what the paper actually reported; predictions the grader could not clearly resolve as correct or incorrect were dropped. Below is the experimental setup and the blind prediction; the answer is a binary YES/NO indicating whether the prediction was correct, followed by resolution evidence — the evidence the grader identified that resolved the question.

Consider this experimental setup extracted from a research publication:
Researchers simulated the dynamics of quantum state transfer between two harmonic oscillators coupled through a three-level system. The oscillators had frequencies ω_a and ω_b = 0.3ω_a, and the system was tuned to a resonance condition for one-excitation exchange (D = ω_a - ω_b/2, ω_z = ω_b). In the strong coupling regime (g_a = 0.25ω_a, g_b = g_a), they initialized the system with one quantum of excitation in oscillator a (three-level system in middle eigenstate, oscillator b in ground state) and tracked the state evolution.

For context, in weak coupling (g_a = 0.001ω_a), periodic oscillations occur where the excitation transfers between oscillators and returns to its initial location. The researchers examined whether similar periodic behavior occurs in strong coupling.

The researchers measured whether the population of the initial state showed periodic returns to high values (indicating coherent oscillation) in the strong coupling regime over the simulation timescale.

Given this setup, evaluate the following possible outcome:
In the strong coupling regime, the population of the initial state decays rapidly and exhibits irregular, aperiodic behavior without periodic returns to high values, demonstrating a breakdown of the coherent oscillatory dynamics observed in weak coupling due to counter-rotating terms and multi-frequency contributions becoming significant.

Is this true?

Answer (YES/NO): YES